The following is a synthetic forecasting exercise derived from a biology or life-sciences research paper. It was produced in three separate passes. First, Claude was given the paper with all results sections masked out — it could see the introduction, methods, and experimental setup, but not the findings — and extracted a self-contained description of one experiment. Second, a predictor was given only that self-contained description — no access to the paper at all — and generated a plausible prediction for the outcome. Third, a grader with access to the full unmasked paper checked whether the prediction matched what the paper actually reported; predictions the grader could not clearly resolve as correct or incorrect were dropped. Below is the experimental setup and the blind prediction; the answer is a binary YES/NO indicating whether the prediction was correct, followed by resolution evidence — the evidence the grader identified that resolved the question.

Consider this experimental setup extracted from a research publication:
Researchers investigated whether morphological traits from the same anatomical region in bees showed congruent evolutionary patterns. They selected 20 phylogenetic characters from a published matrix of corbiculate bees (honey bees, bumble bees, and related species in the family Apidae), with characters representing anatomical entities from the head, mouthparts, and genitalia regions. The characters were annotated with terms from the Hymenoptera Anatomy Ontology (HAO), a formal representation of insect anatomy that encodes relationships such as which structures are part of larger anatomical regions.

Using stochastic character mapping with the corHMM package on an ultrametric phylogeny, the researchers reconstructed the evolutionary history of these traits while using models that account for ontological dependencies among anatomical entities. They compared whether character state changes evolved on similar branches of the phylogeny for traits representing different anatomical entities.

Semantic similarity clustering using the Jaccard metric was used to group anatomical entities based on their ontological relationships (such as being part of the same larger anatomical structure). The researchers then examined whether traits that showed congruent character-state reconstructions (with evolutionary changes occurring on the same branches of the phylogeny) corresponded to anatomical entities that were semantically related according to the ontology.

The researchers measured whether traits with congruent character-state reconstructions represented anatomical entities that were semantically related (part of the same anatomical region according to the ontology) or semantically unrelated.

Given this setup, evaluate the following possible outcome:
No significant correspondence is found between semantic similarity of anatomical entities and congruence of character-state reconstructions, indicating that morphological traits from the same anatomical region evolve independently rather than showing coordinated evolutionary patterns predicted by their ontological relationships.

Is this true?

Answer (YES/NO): NO